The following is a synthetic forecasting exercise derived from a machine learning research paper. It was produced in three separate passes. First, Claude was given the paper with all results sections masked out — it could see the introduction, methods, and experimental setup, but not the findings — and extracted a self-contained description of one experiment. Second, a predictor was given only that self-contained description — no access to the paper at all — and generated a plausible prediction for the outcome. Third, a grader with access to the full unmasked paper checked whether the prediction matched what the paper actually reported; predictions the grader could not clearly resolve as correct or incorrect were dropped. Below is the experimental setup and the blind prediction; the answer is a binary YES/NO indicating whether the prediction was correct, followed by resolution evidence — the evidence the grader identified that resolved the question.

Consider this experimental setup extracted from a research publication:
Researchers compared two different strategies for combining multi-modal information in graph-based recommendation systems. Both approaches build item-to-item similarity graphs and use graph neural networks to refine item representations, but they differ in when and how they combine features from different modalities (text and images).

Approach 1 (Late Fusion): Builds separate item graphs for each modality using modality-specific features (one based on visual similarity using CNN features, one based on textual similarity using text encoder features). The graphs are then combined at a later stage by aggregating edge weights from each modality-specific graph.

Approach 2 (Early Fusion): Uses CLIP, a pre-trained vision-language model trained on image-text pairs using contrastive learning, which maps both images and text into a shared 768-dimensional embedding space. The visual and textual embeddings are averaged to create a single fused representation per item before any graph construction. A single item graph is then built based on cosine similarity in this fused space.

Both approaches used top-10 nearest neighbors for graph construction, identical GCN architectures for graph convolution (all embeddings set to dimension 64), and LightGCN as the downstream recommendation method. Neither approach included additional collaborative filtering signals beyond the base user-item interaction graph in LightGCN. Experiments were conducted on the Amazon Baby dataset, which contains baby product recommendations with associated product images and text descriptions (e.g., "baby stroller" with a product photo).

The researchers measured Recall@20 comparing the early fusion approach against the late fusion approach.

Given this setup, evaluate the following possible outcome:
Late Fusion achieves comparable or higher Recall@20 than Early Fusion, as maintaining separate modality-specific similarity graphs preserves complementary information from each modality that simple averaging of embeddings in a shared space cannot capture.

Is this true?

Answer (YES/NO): NO